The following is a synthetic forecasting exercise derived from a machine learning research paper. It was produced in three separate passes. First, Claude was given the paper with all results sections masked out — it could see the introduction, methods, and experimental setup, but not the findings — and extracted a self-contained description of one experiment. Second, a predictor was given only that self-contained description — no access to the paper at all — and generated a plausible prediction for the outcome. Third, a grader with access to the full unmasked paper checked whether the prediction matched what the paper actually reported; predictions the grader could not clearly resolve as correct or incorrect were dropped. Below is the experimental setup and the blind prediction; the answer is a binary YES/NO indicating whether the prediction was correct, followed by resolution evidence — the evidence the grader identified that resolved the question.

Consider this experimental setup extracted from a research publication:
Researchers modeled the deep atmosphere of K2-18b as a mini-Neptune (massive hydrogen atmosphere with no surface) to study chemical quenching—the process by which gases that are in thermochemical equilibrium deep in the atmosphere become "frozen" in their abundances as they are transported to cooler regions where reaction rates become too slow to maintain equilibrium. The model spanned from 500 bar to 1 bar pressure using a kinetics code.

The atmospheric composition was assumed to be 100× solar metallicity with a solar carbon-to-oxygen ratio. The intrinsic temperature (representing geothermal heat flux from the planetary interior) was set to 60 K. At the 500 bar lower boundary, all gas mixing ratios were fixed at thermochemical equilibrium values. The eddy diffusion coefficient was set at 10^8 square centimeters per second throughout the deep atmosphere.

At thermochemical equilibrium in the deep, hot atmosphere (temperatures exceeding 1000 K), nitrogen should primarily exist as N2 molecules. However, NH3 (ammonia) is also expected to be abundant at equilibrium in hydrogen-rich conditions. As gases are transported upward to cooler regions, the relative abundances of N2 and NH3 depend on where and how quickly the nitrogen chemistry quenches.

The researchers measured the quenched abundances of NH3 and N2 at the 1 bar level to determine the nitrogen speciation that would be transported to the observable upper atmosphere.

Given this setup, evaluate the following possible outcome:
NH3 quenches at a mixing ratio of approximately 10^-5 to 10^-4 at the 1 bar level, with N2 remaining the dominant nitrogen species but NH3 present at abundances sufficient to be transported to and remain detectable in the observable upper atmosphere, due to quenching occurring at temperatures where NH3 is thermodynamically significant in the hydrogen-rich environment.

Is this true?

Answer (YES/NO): NO